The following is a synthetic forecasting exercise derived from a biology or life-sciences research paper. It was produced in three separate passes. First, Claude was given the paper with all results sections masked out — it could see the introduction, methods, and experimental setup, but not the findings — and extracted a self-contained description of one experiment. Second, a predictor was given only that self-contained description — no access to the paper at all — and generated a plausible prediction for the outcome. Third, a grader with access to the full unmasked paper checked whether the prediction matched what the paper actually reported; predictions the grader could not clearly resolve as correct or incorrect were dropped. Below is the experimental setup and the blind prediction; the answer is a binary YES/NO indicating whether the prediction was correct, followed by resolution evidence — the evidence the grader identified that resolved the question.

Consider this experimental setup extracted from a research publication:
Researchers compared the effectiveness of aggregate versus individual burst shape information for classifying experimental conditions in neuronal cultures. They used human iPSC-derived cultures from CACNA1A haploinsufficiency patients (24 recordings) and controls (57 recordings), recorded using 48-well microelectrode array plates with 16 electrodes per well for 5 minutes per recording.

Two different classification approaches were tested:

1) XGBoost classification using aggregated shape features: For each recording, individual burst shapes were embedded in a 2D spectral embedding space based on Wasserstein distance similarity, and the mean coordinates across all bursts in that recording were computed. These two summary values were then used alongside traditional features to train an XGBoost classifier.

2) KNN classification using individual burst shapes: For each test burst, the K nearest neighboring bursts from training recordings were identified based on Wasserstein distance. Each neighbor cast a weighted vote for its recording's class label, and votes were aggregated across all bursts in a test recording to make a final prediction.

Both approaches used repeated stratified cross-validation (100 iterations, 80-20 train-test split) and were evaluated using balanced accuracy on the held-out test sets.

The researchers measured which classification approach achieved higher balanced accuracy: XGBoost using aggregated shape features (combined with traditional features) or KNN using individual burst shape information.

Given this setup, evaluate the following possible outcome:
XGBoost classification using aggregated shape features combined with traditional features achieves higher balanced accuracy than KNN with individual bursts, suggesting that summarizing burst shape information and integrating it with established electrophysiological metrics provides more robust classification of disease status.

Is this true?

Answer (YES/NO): NO